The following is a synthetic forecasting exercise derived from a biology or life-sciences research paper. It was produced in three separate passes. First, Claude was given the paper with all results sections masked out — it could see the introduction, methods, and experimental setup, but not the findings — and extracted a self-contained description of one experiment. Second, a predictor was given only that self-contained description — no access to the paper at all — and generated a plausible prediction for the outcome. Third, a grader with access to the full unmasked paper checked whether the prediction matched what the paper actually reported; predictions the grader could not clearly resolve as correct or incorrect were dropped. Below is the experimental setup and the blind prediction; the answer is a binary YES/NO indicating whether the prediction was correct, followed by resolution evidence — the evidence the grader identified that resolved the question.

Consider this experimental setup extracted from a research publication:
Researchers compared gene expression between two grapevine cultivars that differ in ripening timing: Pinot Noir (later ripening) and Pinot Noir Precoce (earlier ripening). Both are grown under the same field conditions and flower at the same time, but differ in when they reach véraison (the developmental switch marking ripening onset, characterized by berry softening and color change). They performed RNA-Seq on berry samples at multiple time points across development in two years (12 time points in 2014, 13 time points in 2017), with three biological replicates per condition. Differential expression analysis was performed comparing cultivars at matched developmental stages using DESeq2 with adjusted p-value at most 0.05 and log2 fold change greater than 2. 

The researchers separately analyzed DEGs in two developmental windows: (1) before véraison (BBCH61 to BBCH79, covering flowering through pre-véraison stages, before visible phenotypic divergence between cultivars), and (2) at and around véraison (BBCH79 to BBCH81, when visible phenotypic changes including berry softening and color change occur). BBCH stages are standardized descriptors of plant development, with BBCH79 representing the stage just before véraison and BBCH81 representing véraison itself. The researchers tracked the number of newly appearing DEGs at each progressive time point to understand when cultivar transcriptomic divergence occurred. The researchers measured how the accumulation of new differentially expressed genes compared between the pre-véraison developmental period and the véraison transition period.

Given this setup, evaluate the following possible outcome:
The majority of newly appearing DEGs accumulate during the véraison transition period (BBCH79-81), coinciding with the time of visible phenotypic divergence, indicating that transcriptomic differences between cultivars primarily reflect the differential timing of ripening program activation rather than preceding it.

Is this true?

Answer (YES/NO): YES